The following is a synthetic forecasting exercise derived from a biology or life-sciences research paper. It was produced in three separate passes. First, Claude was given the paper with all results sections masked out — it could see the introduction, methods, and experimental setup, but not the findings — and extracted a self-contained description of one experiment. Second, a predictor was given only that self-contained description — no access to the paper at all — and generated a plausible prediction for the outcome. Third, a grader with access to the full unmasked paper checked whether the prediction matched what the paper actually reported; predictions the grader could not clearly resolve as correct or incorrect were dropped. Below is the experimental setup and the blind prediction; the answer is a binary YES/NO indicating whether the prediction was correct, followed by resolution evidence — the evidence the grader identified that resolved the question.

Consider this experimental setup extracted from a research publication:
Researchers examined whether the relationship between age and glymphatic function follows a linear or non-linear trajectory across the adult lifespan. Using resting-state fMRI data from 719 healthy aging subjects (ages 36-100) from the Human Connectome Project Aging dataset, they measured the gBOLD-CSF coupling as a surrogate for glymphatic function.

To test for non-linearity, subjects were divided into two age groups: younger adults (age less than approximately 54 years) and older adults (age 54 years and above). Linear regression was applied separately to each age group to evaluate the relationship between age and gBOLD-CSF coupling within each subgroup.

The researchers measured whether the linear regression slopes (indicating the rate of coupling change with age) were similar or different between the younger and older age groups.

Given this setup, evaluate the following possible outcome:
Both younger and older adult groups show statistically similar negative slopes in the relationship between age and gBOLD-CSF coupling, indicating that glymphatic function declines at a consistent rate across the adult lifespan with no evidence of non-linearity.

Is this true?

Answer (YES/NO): NO